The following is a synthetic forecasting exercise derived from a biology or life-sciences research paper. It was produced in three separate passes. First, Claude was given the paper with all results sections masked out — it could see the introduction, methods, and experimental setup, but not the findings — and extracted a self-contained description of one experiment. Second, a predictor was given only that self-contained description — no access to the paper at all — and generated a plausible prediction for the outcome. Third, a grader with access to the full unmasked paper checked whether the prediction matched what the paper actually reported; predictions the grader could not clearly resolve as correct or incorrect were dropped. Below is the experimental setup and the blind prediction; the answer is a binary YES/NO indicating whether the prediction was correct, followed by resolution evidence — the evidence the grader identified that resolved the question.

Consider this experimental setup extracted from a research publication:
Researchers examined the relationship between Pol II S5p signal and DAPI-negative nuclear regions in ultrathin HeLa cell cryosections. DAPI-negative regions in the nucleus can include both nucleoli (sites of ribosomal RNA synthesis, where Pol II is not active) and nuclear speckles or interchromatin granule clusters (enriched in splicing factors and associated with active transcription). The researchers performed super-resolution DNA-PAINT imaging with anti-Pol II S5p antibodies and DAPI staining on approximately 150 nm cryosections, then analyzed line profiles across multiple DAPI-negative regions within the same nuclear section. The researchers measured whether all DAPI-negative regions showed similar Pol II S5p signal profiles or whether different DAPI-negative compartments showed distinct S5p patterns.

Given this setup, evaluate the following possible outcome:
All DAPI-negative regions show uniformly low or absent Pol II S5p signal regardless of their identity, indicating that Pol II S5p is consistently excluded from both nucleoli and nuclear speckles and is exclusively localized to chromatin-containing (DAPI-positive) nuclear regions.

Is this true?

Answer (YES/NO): NO